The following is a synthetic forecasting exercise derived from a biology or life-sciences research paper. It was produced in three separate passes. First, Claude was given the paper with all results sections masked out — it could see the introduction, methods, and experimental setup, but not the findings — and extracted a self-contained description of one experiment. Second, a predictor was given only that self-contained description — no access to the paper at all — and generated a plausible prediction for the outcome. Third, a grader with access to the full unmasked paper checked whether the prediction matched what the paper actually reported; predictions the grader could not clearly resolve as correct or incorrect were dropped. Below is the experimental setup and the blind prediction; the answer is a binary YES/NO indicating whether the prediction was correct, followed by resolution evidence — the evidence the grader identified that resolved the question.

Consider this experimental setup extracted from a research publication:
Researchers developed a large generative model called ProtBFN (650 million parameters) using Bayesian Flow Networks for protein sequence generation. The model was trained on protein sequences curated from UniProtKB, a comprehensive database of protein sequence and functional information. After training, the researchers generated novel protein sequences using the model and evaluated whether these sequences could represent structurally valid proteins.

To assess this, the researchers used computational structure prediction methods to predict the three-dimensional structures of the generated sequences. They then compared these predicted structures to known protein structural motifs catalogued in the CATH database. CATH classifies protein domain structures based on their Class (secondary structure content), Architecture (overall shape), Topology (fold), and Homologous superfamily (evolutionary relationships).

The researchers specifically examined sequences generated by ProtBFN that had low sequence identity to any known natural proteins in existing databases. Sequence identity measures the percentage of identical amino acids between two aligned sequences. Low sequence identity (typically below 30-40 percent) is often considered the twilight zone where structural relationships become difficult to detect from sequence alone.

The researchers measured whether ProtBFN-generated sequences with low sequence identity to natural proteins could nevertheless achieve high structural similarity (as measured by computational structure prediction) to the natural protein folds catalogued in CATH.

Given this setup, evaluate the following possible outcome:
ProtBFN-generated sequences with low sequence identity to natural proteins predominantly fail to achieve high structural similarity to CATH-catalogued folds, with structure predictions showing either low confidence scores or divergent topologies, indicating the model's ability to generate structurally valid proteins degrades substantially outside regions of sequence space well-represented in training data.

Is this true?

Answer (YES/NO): NO